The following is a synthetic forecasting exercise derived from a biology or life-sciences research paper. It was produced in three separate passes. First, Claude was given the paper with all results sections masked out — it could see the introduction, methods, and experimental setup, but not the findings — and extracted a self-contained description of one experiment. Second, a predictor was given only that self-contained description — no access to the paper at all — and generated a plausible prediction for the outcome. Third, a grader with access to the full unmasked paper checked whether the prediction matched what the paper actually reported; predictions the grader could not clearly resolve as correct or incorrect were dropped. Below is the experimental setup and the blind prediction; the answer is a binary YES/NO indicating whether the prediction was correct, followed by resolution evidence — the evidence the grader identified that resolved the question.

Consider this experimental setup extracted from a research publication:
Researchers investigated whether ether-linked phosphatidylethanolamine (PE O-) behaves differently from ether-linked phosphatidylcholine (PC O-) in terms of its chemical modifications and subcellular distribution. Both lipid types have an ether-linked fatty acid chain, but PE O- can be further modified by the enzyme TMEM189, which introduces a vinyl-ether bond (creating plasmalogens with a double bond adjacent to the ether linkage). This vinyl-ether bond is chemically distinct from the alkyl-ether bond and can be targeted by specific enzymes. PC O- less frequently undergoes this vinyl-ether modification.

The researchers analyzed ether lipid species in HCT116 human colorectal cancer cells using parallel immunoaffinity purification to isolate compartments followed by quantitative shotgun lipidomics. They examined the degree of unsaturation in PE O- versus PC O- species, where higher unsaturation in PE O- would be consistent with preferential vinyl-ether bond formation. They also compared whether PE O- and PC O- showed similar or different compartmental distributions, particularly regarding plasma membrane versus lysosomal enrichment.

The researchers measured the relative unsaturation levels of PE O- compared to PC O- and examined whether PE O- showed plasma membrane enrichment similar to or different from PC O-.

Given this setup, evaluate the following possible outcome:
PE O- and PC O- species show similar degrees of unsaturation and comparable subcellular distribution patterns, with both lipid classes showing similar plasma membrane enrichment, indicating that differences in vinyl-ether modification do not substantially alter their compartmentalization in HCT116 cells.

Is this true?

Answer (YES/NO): NO